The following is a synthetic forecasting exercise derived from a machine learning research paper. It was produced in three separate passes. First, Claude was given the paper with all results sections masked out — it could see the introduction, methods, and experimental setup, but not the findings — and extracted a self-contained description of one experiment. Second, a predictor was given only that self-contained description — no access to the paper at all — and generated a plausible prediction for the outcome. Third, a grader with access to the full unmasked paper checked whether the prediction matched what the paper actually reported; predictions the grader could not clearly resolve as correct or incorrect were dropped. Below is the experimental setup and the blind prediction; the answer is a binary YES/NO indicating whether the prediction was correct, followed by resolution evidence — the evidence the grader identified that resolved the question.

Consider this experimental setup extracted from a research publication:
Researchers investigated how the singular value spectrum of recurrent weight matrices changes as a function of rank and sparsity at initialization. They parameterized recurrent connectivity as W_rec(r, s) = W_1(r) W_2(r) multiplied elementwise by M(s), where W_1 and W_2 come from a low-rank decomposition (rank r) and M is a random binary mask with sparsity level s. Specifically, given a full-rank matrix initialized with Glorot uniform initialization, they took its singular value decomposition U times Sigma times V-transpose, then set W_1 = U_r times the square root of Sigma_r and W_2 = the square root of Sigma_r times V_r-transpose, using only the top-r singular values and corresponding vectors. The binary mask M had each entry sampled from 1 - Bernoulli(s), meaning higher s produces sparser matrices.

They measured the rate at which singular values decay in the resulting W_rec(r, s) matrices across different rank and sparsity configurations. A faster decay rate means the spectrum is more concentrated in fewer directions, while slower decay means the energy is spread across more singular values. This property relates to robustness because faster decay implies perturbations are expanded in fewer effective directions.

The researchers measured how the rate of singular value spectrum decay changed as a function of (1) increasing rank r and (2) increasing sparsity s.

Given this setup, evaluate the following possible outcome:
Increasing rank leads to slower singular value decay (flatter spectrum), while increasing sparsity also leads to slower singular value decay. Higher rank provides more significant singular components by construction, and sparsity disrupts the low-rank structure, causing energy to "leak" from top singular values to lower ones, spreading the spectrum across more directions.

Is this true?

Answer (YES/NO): NO